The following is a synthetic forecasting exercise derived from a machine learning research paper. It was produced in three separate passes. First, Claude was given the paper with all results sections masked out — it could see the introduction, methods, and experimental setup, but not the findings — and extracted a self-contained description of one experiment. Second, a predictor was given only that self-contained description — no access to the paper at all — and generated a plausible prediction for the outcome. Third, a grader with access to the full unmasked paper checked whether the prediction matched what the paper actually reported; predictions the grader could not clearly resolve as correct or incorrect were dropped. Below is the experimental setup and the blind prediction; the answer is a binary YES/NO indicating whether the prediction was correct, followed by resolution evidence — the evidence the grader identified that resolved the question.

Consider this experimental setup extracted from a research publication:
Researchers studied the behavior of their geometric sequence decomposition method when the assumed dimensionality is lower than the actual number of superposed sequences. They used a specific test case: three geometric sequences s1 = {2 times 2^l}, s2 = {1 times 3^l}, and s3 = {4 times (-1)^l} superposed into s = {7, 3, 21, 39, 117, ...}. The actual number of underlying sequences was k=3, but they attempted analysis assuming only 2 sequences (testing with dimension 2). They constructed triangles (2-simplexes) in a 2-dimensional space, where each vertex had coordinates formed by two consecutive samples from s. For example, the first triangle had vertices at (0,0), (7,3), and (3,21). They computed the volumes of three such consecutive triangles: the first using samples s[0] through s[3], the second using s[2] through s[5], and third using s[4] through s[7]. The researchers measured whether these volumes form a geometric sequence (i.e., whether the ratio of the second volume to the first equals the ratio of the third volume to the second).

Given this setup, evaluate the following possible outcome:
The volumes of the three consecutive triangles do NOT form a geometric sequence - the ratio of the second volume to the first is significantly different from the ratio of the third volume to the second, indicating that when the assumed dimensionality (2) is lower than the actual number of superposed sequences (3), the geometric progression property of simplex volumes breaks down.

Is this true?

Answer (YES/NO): YES